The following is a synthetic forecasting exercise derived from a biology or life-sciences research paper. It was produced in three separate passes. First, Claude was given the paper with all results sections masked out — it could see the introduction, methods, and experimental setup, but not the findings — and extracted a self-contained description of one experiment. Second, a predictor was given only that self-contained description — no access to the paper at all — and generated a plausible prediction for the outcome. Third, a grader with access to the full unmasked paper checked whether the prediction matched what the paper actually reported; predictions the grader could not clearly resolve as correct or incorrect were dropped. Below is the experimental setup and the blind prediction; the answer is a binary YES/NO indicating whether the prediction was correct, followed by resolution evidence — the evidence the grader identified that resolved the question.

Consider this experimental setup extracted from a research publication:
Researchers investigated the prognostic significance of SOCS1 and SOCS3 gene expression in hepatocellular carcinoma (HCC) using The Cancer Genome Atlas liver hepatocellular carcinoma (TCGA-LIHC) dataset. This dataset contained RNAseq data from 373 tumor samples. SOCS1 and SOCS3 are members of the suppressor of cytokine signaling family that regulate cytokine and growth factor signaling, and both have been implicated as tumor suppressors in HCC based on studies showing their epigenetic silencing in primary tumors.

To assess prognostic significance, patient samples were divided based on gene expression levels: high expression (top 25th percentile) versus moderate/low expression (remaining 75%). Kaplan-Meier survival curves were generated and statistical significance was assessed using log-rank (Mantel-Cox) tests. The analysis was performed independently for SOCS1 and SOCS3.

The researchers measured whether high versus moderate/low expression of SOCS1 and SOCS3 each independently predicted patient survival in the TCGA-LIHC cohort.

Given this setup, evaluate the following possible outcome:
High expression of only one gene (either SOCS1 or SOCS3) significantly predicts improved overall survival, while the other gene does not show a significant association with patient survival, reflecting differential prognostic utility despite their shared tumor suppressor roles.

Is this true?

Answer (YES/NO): YES